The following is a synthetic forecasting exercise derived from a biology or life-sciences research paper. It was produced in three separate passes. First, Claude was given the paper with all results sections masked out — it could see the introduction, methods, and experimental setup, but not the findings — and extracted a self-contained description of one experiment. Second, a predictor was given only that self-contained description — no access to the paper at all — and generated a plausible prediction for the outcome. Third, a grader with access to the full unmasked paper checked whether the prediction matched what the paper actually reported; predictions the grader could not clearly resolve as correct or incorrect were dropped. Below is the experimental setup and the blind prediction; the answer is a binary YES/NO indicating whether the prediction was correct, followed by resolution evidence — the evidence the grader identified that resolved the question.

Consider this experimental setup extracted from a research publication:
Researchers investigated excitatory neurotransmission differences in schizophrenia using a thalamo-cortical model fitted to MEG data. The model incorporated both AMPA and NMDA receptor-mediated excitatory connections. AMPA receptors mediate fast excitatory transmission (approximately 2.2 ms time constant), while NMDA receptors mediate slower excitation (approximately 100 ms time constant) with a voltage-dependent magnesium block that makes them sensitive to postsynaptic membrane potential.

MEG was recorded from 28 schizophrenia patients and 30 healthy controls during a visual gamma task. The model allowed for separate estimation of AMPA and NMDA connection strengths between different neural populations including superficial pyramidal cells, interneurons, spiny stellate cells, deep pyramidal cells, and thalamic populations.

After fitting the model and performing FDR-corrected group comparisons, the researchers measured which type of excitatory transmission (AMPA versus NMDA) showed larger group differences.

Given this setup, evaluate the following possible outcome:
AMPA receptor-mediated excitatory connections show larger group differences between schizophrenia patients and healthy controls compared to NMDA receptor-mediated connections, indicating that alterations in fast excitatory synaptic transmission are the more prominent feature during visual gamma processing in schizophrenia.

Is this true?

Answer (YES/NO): NO